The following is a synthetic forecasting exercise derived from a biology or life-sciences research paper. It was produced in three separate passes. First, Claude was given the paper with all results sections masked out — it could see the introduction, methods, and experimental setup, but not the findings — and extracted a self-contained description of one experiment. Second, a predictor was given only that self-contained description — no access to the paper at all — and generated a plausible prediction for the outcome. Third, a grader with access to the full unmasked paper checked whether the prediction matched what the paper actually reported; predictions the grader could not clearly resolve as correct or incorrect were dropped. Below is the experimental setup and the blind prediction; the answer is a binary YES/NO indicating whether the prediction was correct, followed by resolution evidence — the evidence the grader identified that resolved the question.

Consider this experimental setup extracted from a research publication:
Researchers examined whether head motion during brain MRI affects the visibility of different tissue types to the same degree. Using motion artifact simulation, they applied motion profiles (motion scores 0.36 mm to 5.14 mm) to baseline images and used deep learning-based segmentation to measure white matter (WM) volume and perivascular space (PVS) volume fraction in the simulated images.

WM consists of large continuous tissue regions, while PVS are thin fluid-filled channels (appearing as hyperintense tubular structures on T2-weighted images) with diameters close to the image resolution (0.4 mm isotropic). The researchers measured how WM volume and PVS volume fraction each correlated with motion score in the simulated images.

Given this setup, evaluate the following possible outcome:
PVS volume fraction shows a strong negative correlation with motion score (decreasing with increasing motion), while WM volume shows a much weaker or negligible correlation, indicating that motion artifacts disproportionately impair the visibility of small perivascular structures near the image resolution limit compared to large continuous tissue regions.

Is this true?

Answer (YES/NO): YES